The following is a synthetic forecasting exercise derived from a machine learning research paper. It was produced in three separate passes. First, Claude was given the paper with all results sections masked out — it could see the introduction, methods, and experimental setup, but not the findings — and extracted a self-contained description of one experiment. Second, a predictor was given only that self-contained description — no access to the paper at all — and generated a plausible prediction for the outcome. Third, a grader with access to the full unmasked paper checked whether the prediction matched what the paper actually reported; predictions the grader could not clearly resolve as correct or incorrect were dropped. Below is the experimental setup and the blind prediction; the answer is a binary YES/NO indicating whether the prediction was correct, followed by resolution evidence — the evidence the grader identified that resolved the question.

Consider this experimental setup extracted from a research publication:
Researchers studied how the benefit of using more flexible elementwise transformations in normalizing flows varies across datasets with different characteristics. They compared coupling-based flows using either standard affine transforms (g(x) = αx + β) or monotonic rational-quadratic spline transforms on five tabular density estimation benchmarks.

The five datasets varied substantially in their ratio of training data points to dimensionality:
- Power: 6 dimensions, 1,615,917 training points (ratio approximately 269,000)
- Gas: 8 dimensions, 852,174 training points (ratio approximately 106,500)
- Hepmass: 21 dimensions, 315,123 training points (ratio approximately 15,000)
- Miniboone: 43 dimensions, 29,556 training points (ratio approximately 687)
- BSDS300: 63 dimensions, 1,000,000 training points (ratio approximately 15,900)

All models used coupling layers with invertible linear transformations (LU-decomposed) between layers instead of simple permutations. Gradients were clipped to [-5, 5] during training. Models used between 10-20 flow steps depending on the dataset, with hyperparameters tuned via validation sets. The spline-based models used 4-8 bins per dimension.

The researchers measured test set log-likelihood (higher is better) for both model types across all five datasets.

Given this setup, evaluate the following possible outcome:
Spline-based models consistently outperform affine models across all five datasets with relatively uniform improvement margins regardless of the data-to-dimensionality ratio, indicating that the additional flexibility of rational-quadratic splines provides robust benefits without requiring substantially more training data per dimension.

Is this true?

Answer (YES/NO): NO